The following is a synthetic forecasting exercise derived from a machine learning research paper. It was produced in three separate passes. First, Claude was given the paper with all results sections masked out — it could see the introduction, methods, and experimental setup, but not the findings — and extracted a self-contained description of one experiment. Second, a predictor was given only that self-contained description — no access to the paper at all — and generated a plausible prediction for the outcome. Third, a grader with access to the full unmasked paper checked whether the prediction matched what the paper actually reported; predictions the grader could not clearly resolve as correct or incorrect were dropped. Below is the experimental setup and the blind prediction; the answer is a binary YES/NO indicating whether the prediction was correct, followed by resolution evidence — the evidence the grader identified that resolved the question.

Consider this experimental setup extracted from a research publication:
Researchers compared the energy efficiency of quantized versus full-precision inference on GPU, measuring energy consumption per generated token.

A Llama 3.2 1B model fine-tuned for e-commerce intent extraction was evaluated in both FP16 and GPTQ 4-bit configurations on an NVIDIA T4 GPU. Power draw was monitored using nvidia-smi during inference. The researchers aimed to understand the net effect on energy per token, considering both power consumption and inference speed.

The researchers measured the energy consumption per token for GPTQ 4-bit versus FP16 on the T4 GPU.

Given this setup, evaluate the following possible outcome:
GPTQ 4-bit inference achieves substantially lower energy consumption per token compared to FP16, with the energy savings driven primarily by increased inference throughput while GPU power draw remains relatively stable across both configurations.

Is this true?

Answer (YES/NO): NO